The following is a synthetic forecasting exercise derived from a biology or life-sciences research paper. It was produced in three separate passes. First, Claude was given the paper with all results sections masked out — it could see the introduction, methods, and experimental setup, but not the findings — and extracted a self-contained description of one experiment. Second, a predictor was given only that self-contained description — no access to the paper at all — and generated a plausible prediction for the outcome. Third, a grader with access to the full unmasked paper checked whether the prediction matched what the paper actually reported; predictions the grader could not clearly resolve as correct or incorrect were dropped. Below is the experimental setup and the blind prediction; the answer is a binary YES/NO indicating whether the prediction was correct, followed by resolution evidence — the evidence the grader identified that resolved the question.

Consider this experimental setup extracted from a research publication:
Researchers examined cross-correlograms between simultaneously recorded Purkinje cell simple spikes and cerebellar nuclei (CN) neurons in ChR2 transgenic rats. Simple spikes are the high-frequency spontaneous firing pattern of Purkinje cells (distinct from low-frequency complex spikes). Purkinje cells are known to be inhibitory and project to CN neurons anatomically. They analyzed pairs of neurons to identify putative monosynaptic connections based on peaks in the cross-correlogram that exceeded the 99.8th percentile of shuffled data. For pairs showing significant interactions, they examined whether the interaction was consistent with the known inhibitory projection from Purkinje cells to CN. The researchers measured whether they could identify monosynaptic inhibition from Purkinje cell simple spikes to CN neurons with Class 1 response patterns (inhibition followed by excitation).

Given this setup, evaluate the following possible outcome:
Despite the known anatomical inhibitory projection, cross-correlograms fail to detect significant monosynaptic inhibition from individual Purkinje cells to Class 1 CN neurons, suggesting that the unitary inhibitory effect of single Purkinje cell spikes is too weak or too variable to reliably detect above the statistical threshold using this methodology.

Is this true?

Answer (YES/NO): NO